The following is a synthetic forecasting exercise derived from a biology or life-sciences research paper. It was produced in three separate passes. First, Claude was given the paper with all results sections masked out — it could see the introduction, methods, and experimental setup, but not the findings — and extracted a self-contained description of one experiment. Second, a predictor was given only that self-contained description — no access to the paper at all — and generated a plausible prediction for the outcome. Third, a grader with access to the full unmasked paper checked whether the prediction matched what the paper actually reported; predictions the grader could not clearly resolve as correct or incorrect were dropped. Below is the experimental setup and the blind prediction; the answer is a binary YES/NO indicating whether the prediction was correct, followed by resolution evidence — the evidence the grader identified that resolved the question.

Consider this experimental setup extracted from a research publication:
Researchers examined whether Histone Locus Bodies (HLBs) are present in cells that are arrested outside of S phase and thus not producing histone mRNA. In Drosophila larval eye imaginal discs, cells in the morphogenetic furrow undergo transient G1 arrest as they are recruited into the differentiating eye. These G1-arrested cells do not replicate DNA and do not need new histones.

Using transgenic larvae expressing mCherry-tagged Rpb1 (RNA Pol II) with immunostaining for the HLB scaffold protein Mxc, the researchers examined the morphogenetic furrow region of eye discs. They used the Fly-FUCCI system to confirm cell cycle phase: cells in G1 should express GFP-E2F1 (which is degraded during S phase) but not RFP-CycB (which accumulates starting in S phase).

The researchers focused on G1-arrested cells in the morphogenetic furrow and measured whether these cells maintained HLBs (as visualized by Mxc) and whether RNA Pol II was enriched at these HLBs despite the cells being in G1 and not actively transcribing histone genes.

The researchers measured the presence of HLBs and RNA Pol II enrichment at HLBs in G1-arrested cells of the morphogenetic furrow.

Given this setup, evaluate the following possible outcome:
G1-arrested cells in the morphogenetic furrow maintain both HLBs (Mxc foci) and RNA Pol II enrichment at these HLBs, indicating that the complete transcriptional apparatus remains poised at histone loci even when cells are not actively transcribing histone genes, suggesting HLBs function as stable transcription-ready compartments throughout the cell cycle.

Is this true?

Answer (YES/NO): YES